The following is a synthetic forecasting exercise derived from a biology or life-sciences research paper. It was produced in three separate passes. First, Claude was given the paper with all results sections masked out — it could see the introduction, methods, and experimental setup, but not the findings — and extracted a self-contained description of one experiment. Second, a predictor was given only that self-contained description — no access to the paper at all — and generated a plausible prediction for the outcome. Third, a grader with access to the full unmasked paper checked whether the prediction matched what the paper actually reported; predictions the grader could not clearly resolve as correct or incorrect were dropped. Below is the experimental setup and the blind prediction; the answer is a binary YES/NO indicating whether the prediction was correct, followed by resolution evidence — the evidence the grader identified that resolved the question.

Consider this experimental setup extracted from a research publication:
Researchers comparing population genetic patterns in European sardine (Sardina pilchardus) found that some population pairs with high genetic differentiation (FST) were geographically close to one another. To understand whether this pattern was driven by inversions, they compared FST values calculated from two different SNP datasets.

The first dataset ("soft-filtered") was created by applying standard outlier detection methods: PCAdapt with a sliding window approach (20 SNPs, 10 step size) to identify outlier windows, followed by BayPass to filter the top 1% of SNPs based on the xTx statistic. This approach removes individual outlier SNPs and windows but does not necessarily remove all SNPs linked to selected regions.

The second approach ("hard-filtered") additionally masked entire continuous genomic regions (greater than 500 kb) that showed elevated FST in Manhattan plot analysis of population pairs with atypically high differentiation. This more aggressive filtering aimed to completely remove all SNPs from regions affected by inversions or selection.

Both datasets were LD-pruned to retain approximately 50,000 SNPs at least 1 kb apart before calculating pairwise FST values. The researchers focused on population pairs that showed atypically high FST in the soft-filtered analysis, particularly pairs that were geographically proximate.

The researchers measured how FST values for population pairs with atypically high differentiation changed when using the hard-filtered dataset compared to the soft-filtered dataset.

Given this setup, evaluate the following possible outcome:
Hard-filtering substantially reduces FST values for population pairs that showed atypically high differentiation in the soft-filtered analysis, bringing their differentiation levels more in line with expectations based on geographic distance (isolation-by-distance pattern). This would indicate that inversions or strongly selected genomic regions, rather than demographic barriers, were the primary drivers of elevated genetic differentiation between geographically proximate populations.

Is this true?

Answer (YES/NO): YES